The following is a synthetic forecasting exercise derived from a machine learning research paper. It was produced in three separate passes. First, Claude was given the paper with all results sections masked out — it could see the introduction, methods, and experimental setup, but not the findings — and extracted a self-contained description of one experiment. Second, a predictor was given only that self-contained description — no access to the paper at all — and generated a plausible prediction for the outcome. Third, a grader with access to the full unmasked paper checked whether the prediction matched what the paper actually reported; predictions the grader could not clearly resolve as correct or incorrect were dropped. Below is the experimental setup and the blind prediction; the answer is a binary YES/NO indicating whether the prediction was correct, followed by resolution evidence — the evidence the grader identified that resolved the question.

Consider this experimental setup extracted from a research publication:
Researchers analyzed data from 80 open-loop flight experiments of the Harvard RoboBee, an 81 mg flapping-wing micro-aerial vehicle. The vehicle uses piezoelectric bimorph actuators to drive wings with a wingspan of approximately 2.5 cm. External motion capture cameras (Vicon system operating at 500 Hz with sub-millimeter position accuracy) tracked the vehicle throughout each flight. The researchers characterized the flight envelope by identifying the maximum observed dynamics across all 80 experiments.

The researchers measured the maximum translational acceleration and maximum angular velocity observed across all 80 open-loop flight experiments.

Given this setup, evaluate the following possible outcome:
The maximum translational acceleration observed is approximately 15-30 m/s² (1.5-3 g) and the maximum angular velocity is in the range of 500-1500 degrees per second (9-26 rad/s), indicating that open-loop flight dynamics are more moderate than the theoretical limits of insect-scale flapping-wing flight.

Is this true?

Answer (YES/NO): NO